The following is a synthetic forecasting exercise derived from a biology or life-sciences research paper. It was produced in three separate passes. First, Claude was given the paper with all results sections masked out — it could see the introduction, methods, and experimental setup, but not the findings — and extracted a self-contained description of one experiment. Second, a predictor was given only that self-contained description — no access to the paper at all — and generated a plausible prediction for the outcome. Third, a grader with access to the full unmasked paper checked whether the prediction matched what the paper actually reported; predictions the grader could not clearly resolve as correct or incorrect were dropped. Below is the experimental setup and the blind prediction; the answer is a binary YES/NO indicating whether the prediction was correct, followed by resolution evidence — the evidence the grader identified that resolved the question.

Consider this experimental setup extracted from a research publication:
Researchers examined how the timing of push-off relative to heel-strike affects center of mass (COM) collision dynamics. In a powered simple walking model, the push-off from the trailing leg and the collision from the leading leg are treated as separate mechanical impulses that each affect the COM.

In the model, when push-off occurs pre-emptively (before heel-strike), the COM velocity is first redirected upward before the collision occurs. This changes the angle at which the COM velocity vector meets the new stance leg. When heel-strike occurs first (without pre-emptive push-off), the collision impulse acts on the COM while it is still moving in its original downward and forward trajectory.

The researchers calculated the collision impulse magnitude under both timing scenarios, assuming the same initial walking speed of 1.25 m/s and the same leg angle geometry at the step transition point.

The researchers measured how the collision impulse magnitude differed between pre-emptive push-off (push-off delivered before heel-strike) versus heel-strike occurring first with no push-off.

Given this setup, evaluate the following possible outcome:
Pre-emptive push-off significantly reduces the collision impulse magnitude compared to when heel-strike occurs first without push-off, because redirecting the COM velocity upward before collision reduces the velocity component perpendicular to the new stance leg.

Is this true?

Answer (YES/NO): YES